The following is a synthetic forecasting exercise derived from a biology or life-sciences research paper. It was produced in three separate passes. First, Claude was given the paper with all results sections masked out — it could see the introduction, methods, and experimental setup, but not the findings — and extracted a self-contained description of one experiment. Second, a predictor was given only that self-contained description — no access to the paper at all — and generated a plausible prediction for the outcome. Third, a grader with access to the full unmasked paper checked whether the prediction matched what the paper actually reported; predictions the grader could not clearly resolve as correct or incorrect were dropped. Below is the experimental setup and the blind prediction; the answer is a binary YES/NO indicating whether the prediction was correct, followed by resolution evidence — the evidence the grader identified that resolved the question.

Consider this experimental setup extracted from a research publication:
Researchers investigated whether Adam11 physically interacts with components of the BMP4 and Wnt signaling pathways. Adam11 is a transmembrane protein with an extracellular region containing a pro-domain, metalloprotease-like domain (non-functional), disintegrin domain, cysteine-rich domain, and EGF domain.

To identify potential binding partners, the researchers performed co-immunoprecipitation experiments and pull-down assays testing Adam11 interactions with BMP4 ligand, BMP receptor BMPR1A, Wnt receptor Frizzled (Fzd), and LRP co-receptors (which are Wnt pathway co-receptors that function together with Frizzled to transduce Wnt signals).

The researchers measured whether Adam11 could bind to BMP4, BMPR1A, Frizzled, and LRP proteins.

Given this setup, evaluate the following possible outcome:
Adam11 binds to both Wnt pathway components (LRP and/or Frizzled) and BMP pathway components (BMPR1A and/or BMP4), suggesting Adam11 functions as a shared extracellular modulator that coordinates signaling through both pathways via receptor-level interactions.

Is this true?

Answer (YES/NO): YES